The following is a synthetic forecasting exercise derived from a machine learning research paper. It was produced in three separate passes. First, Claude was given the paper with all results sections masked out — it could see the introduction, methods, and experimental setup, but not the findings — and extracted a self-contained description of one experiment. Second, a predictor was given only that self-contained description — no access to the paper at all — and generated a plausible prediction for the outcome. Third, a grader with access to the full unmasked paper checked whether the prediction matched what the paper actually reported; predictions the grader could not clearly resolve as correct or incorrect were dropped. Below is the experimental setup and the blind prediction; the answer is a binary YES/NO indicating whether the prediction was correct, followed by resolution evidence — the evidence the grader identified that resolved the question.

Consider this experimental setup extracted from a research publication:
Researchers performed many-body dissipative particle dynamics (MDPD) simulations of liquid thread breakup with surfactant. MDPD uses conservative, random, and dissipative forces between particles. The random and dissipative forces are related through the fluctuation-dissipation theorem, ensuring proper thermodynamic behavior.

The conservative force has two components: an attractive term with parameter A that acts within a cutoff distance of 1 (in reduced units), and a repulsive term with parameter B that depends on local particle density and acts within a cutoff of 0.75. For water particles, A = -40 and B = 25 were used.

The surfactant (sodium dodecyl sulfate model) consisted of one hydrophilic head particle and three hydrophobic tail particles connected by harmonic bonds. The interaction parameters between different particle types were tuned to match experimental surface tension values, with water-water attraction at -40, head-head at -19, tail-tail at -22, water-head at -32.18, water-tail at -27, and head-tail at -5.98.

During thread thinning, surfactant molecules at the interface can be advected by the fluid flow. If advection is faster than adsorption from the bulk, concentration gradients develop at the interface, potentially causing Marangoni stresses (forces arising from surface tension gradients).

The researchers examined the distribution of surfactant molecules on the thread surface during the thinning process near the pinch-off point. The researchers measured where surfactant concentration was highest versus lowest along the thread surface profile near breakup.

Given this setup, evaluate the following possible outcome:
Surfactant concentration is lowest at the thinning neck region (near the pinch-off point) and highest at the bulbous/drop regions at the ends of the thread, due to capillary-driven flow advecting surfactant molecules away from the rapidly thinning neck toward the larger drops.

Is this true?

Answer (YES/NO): YES